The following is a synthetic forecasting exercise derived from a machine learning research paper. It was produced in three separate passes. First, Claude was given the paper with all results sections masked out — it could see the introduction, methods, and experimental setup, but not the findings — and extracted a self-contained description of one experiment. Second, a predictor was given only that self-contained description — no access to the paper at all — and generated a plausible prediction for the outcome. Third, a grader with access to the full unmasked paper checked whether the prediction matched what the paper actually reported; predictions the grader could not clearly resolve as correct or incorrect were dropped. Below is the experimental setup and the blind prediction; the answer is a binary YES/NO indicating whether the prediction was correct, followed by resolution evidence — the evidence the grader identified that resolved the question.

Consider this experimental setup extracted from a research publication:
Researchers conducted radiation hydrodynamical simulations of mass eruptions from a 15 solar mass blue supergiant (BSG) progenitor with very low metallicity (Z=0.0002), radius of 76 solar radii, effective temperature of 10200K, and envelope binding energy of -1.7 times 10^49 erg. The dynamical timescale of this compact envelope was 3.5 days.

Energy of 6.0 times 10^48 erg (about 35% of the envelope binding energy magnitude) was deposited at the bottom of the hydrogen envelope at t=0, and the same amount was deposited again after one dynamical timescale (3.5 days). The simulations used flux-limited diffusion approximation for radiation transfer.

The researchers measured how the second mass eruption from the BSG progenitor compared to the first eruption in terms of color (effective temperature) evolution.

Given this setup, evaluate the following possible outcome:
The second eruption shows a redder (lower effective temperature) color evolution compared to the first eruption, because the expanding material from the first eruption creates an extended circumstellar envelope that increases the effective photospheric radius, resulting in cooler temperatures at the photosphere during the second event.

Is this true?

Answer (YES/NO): YES